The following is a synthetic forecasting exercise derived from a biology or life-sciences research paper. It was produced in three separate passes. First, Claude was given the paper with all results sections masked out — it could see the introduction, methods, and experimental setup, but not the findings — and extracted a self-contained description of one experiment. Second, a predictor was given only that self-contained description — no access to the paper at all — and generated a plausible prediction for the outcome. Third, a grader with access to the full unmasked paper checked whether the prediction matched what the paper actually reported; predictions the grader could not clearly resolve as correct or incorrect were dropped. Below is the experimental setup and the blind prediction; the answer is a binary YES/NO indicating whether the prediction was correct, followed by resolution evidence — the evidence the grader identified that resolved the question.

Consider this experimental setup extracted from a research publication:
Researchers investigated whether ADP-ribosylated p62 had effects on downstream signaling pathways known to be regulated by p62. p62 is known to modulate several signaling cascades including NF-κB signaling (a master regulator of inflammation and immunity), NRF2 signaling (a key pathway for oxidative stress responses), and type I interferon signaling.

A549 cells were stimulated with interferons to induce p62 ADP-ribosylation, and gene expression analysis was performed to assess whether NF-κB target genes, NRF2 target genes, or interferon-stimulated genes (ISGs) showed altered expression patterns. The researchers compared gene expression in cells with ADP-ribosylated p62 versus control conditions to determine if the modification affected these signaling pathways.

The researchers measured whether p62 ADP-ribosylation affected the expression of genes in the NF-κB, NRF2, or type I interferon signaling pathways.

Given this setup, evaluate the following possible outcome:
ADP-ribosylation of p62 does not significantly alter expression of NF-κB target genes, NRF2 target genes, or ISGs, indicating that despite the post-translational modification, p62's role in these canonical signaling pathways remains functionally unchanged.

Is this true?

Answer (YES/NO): YES